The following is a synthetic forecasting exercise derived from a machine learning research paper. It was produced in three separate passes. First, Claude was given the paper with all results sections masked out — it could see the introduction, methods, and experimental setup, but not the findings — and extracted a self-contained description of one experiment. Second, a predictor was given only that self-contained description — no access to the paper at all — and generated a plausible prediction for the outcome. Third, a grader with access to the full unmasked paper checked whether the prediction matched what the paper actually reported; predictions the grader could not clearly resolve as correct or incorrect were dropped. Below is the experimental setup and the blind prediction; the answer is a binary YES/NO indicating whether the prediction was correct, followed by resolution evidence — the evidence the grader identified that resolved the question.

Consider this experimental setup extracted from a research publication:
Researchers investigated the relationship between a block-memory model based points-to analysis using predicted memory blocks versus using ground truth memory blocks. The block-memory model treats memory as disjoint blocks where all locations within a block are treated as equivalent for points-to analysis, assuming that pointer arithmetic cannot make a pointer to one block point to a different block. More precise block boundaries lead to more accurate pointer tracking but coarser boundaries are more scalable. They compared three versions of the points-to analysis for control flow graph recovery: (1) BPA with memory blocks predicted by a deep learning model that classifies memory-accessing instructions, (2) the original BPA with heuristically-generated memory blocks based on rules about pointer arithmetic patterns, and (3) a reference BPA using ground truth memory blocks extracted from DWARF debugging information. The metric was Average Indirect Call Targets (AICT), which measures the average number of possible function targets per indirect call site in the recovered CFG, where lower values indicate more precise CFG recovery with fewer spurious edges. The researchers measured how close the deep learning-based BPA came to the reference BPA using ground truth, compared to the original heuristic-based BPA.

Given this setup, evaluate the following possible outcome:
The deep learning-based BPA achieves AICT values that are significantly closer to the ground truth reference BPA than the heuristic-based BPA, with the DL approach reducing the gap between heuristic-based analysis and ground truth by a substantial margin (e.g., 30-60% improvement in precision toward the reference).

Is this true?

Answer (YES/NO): NO